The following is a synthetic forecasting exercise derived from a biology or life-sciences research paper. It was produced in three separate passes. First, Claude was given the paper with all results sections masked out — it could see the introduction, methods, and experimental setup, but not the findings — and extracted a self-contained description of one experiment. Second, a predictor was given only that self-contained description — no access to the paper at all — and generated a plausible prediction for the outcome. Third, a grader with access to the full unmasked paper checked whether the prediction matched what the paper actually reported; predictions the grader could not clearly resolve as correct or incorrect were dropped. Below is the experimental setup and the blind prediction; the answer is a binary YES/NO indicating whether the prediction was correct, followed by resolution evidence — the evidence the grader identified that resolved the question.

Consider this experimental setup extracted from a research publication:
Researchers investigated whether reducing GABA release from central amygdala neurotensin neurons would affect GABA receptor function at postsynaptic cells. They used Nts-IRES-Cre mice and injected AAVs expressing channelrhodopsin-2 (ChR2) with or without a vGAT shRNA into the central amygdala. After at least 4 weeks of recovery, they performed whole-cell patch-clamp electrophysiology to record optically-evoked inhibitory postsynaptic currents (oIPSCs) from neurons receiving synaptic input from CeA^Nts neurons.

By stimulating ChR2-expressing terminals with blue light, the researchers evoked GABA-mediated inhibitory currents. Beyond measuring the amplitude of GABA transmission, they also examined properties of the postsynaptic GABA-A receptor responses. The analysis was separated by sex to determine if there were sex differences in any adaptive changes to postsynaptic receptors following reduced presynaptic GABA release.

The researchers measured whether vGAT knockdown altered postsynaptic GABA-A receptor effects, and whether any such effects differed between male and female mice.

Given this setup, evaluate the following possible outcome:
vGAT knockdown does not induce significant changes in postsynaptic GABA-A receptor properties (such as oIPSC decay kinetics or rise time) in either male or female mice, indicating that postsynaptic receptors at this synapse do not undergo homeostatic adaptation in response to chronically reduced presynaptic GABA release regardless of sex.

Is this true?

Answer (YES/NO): NO